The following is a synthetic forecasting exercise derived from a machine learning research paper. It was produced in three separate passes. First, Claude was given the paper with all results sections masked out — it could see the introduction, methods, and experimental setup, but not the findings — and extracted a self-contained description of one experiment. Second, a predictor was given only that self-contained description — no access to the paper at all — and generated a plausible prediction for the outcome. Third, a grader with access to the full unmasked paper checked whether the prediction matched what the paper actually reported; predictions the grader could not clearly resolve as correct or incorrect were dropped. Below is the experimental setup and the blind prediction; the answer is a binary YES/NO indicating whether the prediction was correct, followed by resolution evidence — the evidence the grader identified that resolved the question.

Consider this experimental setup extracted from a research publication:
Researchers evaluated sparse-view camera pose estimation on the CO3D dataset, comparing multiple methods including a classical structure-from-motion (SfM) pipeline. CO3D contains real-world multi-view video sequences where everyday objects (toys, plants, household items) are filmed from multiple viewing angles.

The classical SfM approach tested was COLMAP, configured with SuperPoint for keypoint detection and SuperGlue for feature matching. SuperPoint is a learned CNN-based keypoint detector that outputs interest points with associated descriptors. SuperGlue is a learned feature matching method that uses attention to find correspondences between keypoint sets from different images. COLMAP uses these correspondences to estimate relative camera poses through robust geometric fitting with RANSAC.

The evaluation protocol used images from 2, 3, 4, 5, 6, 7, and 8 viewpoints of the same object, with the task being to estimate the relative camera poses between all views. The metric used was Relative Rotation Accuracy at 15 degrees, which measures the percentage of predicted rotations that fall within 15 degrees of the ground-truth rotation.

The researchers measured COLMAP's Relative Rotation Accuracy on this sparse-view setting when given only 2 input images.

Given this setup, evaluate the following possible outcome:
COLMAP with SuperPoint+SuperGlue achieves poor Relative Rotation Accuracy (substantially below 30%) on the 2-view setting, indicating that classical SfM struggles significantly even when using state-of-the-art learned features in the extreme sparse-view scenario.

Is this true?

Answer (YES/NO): NO